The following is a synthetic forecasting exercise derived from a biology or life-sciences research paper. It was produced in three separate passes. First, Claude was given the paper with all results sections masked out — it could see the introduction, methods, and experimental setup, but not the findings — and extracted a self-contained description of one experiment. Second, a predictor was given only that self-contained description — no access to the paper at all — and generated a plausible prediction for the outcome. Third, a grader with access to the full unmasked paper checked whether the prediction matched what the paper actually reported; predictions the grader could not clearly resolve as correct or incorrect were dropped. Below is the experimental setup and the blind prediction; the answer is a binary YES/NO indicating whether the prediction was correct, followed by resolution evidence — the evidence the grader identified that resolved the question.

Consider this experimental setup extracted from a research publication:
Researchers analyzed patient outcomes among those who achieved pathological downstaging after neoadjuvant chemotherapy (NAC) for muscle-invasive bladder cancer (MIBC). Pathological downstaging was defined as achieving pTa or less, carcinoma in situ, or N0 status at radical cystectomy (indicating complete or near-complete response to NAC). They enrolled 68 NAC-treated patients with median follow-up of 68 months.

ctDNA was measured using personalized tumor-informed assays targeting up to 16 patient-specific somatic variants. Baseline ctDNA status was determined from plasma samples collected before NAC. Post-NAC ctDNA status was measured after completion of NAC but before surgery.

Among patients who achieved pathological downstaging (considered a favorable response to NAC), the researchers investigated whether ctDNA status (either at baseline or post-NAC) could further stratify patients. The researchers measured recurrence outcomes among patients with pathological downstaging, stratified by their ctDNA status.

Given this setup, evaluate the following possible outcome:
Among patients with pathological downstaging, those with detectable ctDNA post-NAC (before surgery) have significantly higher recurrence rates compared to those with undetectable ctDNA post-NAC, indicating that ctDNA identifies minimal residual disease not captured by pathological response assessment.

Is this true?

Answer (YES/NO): NO